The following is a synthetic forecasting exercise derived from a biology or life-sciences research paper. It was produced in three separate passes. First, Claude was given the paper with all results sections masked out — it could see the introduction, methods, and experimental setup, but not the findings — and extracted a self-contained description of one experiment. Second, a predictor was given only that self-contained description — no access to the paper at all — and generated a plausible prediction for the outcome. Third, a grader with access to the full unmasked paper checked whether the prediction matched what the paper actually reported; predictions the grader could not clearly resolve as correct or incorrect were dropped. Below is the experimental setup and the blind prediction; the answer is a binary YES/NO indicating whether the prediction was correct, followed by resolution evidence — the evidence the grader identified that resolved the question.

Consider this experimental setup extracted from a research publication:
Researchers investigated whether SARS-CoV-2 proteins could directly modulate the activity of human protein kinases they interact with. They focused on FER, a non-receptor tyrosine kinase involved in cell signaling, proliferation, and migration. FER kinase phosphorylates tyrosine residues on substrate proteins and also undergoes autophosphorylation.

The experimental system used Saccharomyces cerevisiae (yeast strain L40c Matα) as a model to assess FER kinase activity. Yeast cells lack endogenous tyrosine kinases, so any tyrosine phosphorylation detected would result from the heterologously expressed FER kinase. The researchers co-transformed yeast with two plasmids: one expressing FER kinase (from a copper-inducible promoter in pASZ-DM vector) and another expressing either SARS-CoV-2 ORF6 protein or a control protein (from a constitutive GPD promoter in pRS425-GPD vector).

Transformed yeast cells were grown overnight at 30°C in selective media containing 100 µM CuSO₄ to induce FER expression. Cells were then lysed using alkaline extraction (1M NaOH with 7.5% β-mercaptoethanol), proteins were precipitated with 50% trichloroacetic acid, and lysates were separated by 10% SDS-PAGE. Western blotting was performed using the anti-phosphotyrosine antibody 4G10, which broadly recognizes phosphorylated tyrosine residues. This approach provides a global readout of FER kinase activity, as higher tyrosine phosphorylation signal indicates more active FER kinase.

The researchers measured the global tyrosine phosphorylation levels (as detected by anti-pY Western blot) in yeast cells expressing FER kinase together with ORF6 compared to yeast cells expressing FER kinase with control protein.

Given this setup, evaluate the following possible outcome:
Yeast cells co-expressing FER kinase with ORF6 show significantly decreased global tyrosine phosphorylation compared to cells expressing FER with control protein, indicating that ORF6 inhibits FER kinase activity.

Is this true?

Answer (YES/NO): YES